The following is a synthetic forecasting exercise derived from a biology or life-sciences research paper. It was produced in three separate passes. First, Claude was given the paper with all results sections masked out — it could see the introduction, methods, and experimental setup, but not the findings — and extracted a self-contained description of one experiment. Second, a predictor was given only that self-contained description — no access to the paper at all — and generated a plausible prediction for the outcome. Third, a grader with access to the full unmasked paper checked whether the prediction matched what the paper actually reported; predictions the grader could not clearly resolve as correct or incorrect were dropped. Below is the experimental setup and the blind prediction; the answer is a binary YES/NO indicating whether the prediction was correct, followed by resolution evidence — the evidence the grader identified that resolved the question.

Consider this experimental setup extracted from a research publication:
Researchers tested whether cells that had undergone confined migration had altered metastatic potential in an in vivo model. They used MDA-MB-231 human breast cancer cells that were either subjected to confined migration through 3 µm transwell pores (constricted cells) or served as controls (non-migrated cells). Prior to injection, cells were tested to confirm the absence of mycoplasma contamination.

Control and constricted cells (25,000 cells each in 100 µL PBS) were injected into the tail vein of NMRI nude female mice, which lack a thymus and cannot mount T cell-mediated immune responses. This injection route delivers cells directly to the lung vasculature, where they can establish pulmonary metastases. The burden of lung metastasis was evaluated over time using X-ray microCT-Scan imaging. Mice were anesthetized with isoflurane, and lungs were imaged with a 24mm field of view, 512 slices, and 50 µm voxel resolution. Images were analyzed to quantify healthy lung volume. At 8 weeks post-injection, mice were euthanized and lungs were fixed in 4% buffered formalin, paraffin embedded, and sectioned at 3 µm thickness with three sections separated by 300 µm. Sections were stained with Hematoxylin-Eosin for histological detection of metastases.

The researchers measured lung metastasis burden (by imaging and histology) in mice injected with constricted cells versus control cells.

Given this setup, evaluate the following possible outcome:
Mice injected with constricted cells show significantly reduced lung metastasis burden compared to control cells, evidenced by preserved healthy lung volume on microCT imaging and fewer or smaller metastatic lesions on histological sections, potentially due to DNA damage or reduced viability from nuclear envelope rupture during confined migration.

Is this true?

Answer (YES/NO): NO